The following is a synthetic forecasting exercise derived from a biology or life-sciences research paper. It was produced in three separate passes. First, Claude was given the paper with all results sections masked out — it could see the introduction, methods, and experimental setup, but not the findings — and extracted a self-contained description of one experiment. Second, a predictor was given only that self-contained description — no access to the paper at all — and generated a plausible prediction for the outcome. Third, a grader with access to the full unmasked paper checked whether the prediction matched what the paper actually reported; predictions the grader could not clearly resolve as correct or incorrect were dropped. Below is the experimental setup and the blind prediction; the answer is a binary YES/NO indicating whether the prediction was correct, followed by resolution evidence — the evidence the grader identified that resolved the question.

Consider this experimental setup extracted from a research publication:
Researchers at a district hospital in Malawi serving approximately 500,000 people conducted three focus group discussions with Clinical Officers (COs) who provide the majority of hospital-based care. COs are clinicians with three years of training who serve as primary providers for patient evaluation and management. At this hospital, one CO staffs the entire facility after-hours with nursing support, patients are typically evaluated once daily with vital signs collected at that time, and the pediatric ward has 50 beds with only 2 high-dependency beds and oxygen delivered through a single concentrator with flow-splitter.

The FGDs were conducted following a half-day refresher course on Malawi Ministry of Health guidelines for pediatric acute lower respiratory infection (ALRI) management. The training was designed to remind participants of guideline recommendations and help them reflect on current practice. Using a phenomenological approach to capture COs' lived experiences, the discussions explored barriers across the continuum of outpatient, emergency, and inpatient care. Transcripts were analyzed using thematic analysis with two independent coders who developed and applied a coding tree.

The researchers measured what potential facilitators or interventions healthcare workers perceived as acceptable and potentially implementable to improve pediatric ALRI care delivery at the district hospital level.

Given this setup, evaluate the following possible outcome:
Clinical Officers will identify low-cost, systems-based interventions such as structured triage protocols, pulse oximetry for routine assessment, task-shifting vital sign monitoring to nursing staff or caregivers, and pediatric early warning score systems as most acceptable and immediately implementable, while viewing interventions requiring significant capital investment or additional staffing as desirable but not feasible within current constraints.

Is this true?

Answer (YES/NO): NO